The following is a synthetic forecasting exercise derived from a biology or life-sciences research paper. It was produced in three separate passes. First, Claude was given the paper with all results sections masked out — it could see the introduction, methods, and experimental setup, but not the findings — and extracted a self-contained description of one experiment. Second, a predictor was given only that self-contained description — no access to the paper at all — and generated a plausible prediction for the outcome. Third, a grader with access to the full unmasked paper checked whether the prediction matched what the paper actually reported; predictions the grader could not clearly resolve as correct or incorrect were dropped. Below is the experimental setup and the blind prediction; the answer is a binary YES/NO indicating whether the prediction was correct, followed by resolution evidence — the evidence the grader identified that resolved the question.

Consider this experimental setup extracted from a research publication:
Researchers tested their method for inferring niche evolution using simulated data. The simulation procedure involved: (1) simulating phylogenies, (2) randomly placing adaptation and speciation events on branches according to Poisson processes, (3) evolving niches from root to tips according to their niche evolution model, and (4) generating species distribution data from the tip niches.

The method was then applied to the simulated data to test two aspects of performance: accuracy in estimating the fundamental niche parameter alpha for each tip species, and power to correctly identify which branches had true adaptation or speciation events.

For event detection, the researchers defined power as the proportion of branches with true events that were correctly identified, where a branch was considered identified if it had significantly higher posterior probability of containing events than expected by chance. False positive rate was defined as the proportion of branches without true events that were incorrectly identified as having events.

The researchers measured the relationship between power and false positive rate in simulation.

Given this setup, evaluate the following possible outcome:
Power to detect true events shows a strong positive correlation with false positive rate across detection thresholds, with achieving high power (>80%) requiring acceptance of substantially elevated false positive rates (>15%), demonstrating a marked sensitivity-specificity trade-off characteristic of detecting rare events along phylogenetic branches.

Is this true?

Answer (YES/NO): NO